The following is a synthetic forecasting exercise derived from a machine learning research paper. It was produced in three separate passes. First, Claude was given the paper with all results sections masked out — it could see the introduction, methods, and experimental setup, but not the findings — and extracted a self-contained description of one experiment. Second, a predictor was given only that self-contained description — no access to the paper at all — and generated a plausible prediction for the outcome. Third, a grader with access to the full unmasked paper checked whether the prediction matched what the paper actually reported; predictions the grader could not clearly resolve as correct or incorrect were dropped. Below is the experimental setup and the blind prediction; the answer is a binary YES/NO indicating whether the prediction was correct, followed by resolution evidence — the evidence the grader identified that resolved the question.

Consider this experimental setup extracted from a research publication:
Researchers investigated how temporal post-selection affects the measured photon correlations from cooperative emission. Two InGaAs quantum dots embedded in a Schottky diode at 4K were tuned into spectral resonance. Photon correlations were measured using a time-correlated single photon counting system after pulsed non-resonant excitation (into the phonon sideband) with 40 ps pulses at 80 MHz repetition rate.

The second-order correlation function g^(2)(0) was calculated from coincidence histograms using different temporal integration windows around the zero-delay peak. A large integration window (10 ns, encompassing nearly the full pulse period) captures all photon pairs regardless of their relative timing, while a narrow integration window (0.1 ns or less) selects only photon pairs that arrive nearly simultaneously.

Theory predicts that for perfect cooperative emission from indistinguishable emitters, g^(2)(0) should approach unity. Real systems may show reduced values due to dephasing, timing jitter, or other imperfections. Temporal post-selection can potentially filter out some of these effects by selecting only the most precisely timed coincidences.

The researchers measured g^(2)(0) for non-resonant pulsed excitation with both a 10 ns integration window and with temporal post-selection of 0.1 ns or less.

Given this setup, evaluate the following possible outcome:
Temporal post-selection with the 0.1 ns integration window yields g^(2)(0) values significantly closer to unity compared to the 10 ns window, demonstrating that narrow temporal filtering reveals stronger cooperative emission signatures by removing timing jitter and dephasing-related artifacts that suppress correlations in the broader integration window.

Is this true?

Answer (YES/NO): YES